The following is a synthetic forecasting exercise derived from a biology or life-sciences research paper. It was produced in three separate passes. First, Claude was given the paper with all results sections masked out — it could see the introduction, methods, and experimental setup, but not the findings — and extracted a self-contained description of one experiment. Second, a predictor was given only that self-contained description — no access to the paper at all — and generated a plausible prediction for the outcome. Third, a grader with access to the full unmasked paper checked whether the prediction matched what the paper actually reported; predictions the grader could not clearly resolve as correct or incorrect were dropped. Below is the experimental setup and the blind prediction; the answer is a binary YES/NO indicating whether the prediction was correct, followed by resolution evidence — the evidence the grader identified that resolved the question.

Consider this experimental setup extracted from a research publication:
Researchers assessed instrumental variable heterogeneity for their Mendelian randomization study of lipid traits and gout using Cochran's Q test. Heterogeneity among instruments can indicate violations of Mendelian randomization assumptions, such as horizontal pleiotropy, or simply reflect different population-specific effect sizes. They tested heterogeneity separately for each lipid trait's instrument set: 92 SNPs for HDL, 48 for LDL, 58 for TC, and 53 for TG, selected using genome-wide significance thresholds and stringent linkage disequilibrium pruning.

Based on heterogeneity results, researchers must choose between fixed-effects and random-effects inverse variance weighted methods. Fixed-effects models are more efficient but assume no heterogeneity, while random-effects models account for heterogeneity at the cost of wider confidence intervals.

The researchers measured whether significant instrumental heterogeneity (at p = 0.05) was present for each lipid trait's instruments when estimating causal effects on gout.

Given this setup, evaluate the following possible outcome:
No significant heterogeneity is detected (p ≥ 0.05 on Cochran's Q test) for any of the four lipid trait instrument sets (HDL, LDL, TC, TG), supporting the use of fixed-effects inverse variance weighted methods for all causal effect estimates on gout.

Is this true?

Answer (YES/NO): NO